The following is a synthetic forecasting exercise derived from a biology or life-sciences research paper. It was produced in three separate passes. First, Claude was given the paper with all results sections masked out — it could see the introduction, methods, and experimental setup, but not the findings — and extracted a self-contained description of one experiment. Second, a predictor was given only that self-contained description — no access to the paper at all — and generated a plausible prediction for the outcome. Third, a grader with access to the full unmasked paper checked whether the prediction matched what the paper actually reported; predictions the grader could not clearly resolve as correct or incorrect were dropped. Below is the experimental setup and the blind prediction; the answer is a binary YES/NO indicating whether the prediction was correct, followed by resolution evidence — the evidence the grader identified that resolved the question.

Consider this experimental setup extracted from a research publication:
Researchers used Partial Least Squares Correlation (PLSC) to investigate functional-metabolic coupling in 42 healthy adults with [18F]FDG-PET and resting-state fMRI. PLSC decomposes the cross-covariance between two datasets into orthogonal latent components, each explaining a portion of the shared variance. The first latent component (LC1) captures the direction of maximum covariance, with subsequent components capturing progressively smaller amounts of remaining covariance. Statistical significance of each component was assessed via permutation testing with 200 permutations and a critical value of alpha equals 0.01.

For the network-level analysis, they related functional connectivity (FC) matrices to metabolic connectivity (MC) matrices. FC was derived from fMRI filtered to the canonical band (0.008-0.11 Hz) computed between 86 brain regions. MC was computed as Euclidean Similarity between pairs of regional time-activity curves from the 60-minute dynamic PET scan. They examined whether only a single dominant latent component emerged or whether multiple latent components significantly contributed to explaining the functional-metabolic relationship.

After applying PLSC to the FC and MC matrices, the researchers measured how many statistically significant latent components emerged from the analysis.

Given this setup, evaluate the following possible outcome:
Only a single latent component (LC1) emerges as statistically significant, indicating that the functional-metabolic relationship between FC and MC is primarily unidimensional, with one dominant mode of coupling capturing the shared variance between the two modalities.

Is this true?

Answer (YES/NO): NO